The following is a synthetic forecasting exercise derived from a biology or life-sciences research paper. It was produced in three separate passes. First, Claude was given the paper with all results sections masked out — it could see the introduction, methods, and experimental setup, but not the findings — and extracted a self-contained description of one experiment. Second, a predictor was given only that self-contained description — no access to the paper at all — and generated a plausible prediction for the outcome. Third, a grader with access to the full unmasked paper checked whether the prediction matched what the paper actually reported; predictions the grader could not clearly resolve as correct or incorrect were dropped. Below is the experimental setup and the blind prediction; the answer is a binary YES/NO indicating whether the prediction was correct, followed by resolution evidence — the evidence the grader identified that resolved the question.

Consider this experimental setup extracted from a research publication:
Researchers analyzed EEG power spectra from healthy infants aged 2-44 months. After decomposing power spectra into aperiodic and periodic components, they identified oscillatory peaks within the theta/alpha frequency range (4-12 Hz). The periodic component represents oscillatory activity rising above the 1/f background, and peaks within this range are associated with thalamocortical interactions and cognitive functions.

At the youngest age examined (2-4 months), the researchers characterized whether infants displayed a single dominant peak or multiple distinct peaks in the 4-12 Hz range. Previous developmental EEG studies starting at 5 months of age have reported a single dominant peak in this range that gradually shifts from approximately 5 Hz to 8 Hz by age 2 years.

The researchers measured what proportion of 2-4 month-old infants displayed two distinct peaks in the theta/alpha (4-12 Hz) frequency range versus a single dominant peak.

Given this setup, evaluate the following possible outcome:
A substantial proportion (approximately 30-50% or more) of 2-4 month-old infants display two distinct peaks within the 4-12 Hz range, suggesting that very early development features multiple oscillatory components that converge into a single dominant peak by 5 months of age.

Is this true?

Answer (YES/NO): YES